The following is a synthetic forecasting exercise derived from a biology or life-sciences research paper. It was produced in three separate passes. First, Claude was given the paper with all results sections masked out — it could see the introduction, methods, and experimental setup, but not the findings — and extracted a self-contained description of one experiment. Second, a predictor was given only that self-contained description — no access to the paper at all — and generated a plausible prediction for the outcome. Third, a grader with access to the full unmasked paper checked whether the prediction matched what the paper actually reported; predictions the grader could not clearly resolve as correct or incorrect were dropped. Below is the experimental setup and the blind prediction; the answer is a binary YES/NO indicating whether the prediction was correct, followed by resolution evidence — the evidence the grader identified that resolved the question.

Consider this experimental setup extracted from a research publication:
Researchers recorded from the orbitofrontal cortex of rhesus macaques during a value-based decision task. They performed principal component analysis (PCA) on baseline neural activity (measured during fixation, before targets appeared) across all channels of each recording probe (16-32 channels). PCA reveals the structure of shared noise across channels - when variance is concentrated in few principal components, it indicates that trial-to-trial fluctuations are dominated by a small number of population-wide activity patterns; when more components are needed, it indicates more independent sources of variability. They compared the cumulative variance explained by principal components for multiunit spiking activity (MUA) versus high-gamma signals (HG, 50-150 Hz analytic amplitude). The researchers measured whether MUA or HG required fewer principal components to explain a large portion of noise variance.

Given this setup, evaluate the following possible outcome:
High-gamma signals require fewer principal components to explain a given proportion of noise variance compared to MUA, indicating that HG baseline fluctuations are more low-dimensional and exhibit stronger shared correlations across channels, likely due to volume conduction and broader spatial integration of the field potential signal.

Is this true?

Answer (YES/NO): YES